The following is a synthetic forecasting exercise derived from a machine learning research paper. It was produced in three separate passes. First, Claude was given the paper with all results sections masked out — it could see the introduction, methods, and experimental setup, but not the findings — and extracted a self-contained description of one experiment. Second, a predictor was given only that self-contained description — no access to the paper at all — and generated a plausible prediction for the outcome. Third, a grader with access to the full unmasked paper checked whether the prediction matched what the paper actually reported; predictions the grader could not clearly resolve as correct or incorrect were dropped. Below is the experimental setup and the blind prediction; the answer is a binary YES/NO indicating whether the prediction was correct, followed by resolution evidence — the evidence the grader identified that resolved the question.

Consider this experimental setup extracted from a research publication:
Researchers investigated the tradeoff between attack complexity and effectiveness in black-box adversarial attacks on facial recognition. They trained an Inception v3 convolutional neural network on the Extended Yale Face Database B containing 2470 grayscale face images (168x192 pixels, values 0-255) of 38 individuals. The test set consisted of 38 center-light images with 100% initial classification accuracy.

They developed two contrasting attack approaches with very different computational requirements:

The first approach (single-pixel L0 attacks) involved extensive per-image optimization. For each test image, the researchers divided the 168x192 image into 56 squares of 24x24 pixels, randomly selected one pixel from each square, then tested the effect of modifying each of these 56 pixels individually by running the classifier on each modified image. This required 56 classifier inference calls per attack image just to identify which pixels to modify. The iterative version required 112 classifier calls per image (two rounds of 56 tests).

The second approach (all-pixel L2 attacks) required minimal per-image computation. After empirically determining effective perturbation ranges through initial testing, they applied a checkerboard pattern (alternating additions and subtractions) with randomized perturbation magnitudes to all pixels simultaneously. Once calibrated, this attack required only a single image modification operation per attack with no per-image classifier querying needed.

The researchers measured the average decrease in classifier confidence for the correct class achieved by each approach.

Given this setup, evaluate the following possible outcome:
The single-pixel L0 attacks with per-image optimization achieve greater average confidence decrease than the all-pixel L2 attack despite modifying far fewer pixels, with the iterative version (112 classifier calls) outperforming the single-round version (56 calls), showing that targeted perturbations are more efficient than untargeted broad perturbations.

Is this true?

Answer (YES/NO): NO